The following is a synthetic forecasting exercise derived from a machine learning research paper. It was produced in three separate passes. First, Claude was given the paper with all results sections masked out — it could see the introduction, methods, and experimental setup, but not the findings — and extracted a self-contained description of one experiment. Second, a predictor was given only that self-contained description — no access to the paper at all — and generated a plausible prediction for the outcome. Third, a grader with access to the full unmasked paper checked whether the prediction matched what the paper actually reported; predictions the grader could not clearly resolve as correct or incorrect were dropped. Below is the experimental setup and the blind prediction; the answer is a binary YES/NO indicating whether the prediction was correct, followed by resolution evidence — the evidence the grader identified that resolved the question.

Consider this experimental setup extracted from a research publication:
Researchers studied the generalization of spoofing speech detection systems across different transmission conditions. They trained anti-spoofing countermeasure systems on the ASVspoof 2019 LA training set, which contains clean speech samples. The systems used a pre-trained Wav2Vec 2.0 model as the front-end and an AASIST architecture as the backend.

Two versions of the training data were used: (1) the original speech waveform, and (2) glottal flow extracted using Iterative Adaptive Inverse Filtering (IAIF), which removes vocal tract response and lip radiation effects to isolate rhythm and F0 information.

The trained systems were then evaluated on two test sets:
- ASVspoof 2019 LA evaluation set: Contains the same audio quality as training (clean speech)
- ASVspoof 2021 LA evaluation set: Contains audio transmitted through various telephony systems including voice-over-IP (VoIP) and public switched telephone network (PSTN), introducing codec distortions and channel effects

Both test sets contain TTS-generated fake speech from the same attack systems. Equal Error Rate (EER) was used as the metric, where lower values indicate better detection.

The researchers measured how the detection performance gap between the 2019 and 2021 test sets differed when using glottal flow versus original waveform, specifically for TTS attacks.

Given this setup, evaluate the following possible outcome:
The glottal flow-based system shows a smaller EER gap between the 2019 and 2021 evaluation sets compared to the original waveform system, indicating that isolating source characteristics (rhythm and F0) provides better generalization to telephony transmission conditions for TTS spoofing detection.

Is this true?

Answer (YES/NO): NO